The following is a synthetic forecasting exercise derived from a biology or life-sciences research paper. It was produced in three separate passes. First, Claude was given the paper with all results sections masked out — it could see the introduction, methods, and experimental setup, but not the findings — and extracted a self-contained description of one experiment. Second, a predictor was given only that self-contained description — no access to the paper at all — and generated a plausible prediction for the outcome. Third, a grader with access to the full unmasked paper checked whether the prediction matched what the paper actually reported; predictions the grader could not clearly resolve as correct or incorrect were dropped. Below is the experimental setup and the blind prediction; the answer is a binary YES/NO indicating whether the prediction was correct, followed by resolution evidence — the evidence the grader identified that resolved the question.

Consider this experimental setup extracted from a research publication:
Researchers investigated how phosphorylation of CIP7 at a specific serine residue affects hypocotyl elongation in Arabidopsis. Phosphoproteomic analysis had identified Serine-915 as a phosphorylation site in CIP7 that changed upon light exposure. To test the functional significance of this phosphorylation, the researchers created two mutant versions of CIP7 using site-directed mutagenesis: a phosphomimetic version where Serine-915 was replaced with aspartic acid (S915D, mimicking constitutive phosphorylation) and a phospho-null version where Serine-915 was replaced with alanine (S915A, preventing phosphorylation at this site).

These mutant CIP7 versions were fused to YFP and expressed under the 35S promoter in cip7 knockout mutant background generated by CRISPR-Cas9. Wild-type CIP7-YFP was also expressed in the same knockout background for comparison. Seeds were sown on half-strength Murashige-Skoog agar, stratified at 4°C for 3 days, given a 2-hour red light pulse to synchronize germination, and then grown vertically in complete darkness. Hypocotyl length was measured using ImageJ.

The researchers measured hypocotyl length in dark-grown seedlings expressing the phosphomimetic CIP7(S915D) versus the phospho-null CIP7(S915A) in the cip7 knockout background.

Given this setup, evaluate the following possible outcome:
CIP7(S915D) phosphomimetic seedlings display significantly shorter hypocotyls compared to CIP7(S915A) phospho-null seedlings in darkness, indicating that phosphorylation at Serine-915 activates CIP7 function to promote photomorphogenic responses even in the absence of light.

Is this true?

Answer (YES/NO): NO